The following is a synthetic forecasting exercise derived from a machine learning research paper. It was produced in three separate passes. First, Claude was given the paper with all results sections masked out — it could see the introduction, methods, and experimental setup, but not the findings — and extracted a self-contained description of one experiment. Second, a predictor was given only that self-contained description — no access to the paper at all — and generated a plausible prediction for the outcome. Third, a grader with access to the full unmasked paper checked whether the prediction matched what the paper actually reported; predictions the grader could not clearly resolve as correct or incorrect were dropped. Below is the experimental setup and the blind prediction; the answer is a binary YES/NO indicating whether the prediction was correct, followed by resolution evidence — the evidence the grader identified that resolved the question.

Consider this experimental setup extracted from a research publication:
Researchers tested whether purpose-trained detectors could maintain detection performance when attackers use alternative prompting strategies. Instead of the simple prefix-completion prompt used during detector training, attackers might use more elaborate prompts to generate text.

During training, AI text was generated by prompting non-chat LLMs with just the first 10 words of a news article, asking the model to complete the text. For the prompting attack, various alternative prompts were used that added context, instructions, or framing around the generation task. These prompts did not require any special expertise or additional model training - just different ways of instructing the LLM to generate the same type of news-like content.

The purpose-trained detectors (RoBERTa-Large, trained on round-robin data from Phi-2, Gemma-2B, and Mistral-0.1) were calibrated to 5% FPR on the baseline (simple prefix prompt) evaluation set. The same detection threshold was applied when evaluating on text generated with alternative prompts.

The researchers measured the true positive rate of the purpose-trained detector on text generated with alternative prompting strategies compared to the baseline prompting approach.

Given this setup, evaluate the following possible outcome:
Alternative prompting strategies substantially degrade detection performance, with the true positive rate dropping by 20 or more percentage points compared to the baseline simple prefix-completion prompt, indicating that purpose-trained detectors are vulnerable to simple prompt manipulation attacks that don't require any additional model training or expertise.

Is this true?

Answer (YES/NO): NO